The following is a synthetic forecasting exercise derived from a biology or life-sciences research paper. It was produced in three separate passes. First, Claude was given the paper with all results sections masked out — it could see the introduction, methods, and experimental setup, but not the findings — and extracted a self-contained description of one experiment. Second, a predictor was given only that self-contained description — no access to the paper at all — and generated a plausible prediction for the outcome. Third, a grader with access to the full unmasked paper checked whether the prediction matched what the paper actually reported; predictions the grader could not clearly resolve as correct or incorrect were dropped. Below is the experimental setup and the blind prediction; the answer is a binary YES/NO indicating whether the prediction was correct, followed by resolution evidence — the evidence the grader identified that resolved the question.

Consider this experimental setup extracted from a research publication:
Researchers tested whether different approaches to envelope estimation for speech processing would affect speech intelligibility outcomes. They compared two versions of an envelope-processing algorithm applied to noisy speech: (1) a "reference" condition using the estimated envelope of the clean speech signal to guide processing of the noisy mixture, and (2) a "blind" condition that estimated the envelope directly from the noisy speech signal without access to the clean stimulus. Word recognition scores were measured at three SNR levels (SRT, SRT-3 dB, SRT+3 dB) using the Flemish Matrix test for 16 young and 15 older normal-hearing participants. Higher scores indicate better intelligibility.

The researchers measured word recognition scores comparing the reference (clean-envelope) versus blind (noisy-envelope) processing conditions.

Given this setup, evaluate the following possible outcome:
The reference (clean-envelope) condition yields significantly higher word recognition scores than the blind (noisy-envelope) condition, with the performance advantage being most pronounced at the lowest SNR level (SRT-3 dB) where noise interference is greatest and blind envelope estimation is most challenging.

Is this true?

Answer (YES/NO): NO